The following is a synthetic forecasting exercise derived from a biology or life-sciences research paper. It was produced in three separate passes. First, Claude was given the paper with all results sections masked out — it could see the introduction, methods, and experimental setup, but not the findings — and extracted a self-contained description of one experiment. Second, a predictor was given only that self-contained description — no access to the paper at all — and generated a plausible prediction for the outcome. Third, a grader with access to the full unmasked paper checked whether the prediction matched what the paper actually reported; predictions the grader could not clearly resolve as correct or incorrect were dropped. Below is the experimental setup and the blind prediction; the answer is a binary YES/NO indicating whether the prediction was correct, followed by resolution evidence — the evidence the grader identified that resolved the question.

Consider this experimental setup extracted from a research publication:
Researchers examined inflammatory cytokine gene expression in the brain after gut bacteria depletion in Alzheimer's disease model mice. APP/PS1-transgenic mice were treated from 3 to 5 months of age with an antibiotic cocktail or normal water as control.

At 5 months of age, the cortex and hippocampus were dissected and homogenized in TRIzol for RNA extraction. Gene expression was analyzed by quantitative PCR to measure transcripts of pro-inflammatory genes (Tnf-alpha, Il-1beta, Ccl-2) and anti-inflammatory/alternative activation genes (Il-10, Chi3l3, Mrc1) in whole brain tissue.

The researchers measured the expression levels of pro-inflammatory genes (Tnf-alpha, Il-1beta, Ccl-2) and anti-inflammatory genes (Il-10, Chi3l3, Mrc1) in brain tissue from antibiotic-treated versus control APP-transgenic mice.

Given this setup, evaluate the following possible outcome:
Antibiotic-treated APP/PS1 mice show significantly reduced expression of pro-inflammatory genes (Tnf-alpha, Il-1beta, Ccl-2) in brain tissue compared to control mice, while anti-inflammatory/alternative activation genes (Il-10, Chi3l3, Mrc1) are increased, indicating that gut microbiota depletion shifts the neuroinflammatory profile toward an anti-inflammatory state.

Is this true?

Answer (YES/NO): NO